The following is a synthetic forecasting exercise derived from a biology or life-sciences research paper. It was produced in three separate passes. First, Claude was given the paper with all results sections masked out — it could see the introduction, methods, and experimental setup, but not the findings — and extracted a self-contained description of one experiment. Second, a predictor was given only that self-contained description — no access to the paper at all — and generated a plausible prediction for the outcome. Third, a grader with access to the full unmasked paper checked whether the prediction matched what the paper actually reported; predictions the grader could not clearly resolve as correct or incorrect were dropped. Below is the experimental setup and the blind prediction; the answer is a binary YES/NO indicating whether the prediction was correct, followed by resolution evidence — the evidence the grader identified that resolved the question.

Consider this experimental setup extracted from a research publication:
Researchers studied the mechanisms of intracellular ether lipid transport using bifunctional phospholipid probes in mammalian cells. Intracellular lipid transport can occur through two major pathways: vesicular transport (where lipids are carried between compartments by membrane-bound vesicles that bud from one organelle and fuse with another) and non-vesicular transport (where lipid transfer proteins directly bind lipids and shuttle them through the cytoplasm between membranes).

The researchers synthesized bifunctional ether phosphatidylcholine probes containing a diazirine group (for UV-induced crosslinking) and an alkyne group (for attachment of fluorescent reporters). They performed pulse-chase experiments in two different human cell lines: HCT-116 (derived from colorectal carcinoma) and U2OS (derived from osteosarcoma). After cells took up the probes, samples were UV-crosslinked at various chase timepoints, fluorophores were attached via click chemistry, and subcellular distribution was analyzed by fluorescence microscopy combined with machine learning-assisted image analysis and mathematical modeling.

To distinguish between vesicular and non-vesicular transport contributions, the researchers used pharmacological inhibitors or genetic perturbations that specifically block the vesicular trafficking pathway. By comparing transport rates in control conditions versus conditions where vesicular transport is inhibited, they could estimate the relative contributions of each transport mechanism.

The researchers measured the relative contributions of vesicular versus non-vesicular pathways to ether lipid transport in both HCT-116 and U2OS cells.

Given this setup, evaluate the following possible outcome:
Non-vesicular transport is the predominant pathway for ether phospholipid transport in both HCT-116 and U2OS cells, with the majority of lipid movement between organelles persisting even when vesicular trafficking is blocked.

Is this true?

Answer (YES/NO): YES